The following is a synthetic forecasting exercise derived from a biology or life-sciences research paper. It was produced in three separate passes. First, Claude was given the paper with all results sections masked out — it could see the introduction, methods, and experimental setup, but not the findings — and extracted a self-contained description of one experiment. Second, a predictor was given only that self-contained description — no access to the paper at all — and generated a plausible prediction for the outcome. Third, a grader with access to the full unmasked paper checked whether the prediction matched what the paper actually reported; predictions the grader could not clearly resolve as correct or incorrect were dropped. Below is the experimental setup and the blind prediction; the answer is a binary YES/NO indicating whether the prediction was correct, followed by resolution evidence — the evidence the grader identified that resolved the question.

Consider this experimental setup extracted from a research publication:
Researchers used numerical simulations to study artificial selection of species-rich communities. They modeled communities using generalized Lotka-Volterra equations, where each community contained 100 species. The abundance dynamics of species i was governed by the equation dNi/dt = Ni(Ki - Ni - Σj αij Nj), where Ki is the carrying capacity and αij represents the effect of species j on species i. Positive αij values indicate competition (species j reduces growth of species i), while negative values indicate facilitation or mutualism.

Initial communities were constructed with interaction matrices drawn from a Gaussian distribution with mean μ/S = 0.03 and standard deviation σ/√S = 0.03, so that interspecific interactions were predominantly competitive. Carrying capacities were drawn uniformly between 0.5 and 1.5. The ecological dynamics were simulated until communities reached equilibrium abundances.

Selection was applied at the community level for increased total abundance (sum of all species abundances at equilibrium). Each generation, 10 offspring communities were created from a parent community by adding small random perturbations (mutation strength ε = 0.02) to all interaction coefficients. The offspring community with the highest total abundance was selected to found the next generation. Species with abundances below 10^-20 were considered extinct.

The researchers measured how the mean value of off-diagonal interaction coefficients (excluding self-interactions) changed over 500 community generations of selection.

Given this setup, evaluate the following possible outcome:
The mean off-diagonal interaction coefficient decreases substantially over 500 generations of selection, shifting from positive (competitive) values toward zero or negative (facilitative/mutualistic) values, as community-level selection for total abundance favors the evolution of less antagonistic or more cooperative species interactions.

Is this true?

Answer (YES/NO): YES